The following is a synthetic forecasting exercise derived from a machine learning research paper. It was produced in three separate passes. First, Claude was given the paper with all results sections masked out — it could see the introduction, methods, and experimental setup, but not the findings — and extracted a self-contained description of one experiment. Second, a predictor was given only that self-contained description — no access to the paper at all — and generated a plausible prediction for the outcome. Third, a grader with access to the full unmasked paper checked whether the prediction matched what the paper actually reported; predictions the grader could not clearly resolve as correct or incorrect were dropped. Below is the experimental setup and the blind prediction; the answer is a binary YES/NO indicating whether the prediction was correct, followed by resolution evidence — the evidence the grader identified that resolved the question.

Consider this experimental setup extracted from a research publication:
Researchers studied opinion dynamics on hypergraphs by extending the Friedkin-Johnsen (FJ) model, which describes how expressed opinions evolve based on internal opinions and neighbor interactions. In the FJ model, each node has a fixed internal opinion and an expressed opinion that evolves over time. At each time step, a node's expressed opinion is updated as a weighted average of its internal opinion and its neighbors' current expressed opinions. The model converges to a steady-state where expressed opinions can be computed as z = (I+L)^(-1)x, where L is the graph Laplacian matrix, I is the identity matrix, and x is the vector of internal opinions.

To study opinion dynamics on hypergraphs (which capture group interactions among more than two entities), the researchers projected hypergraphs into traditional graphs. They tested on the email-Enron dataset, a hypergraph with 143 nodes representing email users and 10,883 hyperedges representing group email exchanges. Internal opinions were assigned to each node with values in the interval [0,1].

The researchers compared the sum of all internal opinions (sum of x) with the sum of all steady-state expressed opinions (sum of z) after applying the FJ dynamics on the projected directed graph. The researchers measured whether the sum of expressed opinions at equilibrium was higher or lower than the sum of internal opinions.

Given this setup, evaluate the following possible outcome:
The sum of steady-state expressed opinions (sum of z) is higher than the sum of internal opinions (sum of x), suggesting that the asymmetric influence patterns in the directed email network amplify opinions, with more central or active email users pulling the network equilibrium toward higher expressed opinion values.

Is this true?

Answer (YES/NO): YES